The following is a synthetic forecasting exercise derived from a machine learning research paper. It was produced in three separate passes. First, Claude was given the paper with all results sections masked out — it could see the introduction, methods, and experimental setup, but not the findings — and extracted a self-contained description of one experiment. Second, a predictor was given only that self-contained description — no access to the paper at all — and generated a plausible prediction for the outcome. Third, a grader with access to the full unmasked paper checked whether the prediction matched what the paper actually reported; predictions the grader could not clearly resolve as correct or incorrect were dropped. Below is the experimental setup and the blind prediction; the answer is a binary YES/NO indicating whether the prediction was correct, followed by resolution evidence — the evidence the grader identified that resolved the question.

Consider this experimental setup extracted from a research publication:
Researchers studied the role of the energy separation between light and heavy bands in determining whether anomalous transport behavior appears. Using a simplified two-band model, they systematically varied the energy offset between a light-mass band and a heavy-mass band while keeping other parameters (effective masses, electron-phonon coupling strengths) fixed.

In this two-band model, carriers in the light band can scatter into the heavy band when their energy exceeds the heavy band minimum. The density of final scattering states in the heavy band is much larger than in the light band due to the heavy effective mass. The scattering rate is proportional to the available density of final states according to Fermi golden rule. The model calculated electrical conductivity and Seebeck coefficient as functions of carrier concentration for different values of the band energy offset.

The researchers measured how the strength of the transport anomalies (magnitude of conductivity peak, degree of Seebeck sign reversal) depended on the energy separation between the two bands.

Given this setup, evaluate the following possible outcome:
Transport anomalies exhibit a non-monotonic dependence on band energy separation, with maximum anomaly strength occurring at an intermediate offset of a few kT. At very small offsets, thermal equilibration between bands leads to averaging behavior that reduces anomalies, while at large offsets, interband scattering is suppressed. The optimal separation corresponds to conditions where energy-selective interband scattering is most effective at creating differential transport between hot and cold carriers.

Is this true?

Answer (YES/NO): NO